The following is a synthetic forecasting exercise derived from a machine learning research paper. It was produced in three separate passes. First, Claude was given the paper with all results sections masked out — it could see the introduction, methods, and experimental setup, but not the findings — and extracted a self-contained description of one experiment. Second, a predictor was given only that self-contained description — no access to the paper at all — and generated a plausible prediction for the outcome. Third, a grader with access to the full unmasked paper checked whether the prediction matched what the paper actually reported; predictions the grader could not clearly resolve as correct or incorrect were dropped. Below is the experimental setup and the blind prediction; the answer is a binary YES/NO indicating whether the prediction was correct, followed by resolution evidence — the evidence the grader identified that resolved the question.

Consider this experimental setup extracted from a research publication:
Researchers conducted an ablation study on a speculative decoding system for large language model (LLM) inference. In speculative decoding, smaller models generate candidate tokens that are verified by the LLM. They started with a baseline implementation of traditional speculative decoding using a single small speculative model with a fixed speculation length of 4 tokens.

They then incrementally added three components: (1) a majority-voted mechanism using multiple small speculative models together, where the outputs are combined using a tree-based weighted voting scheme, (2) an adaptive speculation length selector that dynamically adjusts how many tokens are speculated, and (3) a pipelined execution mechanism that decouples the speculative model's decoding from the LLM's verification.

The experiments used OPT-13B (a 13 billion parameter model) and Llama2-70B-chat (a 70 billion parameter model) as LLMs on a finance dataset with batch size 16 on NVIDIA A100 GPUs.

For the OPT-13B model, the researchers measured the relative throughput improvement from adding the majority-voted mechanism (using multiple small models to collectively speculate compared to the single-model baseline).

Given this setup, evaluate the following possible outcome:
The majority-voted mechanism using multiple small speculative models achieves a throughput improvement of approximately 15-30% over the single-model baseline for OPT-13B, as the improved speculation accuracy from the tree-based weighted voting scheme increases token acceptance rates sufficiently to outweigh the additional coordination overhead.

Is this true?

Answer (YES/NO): NO